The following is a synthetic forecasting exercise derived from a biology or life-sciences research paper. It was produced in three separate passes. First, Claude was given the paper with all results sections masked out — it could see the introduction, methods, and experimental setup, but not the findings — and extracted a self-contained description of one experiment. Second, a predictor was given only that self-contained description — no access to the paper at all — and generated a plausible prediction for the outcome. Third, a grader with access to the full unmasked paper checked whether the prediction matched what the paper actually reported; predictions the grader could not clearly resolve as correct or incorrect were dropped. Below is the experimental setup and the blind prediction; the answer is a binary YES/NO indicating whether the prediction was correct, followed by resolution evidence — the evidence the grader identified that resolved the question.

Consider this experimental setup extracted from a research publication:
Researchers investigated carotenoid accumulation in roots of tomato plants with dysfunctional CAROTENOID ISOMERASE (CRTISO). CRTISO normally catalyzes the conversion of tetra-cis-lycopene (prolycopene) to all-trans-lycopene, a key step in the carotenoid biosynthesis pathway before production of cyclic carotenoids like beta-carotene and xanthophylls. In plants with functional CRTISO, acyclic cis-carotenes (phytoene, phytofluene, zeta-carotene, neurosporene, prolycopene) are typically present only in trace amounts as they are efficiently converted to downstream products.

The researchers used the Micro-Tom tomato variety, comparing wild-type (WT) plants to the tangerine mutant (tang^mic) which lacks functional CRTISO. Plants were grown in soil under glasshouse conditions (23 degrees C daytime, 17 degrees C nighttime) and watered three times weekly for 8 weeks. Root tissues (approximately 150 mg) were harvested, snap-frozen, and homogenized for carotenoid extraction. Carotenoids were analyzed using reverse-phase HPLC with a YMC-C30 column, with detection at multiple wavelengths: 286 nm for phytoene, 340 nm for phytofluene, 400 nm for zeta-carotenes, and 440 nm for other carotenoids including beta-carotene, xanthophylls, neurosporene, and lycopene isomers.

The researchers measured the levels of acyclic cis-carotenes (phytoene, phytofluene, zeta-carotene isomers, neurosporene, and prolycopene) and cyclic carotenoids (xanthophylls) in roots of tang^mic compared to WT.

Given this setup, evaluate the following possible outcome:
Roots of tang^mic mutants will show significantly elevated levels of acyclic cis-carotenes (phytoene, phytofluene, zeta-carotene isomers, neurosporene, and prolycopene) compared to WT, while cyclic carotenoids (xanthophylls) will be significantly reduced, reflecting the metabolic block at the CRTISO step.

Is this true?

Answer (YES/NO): YES